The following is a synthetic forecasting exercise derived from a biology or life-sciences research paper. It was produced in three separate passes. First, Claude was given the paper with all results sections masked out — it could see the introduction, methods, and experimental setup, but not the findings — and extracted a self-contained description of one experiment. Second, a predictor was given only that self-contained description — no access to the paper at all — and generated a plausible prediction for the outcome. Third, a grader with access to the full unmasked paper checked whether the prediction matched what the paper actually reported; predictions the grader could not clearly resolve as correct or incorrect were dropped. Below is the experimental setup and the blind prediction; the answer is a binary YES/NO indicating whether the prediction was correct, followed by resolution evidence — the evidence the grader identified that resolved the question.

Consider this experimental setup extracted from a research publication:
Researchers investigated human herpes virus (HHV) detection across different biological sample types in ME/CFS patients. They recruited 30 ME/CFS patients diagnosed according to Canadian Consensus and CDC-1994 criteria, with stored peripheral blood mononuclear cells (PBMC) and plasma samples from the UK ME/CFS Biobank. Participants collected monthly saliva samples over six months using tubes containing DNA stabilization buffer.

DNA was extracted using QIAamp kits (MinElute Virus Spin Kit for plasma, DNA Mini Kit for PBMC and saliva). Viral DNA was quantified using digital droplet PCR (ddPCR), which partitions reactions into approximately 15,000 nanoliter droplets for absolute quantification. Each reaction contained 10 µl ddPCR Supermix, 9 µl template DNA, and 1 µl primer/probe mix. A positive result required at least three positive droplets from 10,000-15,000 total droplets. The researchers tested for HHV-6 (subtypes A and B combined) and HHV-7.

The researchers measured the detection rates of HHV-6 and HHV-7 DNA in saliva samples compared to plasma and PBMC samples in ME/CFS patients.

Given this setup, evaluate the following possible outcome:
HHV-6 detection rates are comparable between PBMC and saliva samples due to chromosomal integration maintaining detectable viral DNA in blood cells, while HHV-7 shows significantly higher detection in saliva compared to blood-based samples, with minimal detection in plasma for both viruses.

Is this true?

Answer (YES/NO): NO